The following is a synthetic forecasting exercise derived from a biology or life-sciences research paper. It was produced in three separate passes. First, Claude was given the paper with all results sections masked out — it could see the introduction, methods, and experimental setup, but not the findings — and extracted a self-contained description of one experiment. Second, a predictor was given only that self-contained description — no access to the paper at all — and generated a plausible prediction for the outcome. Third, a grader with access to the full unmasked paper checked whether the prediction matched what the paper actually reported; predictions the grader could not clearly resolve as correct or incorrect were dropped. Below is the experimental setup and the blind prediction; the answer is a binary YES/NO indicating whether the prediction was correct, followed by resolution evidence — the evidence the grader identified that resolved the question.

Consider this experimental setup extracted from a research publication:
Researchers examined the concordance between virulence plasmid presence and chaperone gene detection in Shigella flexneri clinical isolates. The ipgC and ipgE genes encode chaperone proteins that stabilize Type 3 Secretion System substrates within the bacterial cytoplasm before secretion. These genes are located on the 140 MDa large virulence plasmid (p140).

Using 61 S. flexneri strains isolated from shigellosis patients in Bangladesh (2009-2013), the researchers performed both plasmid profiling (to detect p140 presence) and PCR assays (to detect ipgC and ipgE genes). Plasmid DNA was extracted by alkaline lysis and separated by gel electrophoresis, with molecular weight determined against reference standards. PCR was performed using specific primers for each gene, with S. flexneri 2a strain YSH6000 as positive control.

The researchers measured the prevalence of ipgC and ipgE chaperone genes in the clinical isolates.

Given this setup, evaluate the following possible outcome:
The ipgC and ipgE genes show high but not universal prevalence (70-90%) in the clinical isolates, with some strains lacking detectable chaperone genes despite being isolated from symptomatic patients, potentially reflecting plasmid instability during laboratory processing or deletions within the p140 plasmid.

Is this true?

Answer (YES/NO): YES